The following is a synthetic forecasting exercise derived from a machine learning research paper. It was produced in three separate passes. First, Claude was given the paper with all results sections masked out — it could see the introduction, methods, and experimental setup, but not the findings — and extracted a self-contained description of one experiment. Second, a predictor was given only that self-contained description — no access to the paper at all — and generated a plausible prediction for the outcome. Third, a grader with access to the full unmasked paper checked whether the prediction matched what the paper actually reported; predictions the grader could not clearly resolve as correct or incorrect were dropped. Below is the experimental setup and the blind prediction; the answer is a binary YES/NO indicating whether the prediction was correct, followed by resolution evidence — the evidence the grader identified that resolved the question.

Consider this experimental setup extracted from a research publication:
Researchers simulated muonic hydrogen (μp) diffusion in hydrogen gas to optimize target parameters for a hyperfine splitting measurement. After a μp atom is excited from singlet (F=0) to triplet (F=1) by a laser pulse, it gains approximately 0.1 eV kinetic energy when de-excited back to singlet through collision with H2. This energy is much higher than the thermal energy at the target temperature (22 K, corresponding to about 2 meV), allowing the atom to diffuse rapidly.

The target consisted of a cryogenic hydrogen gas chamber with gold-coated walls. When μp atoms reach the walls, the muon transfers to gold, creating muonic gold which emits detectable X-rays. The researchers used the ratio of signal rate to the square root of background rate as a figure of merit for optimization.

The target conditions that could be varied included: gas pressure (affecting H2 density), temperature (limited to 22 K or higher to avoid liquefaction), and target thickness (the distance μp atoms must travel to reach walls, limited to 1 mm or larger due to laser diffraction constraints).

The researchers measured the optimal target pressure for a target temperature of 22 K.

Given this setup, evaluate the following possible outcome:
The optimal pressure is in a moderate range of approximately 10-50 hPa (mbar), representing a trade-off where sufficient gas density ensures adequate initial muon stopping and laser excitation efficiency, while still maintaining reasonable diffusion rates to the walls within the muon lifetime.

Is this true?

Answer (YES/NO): NO